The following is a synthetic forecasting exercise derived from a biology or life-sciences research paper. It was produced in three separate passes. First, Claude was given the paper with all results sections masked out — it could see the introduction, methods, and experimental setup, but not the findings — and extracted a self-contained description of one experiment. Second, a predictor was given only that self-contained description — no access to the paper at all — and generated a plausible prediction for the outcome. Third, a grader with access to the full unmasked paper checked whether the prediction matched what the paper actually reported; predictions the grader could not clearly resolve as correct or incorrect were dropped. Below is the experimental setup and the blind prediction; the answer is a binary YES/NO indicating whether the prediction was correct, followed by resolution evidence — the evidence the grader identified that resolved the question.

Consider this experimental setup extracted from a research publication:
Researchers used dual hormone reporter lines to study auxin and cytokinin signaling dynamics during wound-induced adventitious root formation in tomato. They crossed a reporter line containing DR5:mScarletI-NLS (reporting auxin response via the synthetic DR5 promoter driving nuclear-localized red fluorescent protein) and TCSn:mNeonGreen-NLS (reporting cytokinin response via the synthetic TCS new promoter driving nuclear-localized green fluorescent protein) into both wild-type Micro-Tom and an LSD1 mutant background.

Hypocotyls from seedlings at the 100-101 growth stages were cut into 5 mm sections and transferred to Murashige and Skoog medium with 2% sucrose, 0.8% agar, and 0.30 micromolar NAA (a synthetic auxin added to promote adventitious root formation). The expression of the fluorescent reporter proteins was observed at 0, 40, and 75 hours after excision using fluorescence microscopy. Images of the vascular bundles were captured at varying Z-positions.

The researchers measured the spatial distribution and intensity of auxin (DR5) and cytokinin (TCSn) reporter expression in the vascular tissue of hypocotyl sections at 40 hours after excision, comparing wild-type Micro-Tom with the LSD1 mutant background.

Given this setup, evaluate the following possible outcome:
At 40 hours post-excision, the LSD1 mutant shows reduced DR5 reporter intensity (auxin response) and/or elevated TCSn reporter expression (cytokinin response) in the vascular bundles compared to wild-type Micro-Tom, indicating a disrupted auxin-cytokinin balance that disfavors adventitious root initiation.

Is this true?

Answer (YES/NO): NO